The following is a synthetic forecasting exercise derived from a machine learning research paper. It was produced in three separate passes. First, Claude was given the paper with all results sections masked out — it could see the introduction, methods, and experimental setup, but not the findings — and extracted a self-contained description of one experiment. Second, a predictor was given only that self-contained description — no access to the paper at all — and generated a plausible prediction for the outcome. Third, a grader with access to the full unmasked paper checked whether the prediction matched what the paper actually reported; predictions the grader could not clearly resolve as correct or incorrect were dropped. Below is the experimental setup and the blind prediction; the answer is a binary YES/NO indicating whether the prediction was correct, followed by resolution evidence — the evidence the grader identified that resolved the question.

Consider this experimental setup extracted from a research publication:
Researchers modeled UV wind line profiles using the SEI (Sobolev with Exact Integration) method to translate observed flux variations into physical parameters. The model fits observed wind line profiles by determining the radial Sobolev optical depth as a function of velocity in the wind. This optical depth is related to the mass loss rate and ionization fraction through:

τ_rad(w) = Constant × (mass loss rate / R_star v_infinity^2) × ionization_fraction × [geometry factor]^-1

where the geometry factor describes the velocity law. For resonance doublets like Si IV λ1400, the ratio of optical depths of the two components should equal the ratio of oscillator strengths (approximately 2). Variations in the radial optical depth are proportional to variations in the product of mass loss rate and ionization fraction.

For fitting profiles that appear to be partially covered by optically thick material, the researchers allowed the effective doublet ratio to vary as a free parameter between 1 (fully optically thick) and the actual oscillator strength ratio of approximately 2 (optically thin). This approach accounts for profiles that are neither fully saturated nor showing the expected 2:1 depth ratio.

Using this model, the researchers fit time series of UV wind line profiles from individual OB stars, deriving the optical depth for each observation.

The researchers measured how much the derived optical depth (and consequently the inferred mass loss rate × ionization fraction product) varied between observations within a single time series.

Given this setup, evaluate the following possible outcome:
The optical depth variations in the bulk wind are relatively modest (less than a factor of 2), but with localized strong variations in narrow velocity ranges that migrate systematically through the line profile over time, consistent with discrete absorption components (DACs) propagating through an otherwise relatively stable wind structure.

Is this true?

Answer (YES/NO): NO